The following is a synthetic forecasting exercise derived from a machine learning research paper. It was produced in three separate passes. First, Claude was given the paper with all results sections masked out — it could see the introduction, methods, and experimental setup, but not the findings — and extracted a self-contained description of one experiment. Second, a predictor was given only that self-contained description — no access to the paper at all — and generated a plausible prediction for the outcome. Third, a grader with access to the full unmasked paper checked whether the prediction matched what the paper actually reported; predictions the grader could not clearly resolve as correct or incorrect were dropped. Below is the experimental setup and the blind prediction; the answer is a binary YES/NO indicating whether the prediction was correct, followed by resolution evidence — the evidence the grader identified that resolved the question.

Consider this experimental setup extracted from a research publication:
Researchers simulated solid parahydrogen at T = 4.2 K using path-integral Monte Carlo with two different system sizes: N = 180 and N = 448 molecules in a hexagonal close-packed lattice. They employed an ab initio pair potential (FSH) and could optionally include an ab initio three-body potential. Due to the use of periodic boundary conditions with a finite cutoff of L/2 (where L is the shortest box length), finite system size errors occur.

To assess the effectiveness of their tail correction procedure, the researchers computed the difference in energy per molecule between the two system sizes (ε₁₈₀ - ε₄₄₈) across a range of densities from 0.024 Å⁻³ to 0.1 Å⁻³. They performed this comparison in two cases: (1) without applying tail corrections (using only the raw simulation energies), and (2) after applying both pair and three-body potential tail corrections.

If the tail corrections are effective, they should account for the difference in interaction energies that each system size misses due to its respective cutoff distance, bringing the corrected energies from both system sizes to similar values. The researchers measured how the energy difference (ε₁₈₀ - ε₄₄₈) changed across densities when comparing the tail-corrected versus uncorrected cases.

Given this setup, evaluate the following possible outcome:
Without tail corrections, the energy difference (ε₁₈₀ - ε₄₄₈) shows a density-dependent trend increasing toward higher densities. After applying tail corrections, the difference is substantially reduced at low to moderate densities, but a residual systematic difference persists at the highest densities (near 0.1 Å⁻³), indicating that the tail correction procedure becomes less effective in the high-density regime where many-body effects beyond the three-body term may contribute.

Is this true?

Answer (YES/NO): YES